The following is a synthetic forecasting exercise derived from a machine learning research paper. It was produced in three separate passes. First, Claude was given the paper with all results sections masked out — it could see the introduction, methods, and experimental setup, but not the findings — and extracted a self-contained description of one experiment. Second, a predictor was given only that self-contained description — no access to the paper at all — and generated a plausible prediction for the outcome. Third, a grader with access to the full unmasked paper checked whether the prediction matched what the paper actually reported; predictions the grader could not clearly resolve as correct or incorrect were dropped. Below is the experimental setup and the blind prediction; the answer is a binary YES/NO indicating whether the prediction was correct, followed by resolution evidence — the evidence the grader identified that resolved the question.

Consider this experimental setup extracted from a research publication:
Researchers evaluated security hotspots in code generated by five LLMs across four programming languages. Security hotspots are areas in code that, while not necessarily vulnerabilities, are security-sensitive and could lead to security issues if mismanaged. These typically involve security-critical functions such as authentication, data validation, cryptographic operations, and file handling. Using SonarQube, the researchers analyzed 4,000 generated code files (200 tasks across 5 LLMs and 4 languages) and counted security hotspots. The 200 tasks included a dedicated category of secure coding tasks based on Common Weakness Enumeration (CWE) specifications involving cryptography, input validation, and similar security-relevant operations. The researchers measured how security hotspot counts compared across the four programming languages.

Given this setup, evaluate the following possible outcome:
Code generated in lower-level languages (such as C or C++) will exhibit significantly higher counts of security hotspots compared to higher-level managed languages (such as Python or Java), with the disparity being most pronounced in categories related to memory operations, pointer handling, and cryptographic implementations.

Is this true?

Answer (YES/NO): NO